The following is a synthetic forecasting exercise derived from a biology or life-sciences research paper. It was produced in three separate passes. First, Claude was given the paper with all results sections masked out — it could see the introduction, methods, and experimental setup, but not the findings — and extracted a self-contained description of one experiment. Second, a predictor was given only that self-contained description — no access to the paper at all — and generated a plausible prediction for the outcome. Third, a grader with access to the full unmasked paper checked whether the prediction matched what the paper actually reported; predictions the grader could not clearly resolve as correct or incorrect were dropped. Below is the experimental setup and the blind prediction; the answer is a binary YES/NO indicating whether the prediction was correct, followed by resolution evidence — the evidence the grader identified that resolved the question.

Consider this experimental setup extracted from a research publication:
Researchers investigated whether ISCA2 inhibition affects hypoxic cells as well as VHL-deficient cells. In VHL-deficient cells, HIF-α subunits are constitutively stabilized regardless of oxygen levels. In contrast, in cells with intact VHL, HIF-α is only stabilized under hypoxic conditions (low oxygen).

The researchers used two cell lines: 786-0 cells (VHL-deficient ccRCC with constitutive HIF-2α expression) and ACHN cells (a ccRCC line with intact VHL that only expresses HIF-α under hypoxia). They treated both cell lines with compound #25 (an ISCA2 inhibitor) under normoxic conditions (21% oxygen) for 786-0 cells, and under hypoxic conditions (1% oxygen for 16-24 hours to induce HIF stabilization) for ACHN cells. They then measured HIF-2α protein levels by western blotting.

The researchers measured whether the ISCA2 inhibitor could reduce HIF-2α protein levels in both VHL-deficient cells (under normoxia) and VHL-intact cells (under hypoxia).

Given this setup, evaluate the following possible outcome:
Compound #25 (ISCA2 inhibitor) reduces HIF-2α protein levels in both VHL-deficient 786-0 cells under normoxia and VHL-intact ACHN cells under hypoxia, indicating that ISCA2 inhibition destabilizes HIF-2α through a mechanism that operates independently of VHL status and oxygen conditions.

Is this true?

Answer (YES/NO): YES